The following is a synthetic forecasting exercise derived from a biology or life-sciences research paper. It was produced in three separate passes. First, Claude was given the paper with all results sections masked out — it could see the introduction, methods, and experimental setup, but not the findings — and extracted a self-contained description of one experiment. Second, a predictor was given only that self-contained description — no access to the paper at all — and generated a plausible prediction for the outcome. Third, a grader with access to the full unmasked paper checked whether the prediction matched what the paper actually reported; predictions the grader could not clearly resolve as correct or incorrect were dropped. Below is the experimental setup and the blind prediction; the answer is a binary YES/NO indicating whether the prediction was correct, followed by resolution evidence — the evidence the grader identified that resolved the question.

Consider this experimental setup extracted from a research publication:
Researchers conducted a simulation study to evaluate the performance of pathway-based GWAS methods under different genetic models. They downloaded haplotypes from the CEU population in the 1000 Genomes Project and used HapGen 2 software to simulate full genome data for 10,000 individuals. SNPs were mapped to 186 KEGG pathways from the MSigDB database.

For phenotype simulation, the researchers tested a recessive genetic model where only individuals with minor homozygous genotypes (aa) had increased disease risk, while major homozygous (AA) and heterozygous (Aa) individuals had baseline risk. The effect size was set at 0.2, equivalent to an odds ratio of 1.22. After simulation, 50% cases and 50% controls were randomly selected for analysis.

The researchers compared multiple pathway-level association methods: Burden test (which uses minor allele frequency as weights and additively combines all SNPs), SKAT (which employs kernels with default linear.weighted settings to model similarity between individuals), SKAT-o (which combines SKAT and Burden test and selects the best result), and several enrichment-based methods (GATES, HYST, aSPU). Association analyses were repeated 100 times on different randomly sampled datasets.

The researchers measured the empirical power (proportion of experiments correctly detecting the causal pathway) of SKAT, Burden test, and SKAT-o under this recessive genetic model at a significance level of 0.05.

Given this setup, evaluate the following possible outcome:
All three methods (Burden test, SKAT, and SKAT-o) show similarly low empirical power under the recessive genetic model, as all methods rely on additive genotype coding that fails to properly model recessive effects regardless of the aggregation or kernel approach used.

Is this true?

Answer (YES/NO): YES